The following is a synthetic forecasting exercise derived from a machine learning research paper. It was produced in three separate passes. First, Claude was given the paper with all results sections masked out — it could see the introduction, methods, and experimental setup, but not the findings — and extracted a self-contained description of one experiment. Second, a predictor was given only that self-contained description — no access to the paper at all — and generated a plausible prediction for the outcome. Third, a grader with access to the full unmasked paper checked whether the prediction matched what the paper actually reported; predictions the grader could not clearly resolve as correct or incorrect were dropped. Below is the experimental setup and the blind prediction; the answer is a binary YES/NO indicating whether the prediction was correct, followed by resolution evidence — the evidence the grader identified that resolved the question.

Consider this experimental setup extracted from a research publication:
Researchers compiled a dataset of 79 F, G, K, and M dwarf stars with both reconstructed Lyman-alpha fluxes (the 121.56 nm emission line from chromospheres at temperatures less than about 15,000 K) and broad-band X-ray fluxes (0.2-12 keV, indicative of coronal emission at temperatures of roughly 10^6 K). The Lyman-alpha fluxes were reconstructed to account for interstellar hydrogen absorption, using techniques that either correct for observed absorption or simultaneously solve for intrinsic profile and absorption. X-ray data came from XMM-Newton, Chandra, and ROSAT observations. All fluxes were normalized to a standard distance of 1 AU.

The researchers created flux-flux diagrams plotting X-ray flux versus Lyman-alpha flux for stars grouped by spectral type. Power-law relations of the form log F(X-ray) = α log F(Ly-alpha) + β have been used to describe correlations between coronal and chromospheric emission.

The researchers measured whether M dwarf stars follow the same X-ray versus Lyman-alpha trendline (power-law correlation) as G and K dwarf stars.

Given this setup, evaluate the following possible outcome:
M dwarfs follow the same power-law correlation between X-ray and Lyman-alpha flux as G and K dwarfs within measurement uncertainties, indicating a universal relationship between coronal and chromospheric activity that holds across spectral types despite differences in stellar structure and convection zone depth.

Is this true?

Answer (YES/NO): NO